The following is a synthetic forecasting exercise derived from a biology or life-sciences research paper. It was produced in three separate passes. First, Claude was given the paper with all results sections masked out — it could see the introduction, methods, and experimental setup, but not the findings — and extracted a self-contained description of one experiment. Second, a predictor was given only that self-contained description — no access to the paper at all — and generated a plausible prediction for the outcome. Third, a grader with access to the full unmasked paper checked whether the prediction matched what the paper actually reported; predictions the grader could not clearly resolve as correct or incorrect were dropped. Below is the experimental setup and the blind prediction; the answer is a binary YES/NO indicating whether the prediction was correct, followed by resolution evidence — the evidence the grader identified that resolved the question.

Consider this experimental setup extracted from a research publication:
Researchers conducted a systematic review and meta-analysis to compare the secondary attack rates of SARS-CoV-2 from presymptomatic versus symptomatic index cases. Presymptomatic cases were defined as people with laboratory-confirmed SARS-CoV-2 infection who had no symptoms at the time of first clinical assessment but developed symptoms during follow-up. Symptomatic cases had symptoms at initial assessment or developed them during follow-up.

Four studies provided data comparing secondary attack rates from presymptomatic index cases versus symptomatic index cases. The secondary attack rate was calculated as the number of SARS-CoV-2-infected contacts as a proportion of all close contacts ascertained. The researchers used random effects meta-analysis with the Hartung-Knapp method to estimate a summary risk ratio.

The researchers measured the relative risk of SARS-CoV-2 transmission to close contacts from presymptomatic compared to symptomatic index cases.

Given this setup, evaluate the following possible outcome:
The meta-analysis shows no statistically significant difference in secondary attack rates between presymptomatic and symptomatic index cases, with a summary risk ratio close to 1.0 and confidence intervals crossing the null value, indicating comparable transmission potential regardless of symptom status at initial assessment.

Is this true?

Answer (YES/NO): YES